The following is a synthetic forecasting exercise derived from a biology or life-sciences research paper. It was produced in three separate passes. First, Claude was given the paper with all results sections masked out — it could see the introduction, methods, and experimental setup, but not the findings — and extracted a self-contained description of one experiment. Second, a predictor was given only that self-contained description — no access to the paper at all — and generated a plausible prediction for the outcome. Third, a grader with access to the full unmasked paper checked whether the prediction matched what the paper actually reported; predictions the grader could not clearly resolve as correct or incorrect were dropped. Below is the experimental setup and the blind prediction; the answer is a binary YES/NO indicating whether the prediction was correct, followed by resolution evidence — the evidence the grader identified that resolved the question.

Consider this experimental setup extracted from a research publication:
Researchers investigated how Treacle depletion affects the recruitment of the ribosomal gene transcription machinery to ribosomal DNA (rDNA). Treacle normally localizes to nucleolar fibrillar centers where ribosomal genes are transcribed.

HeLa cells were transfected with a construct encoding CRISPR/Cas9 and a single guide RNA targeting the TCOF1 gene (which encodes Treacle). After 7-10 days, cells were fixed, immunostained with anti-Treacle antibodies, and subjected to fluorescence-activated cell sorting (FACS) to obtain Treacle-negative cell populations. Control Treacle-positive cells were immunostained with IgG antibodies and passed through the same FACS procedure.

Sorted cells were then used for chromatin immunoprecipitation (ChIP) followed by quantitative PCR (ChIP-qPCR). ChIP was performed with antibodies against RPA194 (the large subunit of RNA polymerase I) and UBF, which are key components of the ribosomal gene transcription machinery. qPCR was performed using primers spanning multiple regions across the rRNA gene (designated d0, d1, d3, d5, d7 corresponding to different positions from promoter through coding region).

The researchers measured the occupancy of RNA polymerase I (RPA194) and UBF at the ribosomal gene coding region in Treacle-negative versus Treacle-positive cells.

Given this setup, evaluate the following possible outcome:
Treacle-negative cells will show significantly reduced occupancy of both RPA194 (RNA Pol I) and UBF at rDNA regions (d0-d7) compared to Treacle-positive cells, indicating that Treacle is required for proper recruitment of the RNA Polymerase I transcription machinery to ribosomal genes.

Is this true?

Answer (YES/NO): YES